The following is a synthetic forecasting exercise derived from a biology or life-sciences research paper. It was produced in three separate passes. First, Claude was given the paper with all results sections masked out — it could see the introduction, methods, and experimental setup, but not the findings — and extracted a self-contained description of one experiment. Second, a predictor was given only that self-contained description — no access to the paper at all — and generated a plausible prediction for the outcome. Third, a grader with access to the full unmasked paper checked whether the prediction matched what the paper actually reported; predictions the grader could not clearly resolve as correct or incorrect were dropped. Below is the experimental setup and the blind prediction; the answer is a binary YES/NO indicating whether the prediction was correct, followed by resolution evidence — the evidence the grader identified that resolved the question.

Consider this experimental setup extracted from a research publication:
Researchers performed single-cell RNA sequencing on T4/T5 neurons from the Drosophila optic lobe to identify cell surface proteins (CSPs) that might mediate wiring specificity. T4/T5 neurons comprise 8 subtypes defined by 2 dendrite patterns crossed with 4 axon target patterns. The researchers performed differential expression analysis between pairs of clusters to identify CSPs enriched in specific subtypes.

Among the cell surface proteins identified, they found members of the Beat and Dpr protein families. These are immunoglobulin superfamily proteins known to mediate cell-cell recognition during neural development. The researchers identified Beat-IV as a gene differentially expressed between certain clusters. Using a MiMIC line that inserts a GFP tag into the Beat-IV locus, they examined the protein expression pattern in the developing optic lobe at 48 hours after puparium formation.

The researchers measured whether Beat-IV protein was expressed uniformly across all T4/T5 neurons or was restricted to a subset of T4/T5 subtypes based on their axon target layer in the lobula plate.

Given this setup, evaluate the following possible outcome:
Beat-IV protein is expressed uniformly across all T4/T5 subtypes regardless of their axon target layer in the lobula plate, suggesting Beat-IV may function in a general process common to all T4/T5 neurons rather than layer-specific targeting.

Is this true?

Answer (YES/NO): NO